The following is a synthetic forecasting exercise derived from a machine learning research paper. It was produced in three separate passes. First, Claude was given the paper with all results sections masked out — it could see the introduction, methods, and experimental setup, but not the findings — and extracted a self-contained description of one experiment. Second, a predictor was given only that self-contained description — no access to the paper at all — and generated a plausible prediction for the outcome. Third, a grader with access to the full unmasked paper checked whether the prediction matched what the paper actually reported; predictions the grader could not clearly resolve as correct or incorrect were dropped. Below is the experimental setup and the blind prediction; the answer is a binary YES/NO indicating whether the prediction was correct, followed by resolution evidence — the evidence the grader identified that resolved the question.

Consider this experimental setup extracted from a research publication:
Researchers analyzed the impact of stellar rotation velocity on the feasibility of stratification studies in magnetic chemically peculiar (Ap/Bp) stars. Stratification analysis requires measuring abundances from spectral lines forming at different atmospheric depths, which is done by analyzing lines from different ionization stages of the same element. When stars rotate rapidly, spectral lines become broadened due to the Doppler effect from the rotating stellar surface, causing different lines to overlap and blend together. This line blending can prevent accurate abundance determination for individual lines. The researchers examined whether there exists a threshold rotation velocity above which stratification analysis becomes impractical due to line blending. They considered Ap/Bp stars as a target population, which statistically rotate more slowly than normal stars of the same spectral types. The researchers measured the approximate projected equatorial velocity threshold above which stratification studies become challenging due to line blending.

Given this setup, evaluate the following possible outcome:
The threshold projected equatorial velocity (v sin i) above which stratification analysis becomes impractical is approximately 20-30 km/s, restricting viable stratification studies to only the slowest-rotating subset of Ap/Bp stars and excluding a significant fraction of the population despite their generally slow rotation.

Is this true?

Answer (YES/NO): YES